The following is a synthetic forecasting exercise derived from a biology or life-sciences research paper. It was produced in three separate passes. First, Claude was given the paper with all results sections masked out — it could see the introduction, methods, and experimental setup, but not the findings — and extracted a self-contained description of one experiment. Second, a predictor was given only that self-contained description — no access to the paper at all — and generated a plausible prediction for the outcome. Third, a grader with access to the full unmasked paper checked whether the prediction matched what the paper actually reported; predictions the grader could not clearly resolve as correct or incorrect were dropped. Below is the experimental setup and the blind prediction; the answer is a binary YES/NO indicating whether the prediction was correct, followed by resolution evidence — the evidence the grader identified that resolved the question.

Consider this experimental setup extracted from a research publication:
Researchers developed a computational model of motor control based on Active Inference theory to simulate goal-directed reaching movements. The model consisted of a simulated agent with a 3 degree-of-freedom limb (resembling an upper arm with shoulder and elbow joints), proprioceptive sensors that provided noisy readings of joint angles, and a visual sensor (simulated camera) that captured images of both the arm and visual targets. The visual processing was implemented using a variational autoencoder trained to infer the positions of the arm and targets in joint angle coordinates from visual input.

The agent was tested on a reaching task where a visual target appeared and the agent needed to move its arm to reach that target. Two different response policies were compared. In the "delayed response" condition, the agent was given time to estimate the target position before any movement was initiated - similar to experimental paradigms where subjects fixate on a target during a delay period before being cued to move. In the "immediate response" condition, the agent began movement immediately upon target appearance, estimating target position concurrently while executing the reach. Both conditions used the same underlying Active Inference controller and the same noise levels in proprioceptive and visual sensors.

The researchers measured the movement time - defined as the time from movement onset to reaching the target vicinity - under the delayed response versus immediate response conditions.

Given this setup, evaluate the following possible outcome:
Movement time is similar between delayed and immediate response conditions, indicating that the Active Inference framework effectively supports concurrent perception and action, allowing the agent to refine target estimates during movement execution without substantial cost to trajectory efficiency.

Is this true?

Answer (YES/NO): NO